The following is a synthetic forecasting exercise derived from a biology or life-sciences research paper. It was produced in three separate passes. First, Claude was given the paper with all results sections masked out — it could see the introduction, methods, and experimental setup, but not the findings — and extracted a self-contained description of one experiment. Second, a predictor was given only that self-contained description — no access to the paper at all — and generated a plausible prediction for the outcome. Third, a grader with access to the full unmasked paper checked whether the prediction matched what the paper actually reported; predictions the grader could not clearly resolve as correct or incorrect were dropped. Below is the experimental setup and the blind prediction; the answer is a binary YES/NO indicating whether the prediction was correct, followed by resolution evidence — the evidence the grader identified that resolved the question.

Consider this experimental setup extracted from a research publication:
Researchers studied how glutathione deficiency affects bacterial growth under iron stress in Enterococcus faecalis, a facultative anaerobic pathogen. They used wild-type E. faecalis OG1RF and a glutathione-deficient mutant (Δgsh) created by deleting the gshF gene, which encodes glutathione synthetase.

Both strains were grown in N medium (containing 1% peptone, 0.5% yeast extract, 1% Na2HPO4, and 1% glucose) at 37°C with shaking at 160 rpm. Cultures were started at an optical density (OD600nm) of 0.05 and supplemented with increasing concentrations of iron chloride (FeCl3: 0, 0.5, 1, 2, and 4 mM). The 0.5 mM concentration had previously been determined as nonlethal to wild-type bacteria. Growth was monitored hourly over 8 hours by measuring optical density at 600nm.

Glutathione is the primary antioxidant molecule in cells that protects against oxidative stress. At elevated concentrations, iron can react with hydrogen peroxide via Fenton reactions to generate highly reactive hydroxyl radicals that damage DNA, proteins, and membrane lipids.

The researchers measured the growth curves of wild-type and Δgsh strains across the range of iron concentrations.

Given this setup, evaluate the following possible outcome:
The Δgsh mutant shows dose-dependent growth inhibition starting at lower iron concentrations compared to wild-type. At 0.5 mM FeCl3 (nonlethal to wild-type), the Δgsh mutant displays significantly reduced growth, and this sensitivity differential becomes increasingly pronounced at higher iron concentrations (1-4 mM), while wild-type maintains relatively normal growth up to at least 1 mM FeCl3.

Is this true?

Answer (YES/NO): NO